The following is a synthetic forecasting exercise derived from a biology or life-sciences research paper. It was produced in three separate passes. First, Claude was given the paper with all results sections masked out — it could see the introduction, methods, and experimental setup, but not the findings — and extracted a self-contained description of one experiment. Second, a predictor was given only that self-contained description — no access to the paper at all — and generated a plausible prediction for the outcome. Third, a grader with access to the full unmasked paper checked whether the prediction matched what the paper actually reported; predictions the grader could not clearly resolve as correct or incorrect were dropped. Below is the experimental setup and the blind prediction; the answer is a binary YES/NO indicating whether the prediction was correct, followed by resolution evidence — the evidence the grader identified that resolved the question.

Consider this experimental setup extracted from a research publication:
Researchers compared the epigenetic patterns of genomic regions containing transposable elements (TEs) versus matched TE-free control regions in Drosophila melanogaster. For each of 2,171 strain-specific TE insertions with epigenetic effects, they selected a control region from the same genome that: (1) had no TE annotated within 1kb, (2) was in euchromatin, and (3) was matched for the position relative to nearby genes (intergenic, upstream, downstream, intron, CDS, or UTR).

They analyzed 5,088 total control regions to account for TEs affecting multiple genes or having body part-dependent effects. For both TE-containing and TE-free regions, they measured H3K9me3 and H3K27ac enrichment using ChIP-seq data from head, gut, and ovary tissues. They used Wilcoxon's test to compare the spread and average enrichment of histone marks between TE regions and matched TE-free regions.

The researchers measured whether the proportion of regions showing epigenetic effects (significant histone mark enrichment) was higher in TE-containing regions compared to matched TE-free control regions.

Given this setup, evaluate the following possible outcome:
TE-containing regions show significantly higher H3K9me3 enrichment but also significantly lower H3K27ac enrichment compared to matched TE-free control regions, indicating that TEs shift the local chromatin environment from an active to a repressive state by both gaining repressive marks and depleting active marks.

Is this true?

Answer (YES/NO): NO